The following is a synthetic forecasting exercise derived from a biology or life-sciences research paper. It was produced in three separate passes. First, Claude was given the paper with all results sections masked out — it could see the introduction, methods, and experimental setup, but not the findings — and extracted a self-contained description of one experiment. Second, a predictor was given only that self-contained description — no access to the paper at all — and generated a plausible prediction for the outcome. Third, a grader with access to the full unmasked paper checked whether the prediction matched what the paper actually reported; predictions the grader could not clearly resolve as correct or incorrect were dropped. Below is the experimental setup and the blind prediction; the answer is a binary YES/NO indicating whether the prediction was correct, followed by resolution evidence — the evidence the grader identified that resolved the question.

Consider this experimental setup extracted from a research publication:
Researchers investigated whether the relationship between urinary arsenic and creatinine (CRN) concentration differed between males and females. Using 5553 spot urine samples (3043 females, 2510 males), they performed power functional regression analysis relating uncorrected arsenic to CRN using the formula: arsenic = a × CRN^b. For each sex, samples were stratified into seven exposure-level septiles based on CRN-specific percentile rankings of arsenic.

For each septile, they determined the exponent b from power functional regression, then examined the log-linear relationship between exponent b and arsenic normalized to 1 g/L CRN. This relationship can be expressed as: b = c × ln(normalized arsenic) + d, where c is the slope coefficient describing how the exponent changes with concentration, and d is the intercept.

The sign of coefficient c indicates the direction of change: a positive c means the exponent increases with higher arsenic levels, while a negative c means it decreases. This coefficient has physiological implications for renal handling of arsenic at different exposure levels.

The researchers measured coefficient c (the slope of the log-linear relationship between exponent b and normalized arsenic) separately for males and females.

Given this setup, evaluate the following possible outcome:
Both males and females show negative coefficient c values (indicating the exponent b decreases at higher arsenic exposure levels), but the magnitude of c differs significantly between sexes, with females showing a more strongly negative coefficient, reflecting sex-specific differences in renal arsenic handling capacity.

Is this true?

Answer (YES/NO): NO